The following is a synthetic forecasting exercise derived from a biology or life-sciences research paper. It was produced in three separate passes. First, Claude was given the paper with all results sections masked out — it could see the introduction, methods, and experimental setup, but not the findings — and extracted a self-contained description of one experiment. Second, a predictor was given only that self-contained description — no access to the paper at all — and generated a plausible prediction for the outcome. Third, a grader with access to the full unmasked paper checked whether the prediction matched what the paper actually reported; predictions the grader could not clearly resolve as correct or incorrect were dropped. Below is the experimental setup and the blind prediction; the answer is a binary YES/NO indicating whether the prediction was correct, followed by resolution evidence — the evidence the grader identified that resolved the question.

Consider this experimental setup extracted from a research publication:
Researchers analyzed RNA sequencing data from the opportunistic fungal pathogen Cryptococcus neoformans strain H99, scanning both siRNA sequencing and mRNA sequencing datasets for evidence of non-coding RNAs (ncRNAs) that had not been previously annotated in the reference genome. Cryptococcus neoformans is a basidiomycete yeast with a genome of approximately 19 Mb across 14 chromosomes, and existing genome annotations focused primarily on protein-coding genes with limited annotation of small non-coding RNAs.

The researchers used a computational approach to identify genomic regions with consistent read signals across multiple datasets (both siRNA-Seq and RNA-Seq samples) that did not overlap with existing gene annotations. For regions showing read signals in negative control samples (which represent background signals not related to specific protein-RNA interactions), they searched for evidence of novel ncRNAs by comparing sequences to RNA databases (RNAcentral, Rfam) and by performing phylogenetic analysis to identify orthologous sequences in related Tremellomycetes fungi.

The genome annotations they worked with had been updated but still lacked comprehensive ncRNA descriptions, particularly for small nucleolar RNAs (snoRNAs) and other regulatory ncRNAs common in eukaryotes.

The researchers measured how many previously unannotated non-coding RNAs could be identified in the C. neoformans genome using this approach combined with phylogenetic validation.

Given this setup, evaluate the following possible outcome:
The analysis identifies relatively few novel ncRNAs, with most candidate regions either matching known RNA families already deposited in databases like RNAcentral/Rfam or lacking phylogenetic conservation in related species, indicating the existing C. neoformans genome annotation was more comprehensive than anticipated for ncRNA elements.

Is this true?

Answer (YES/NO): NO